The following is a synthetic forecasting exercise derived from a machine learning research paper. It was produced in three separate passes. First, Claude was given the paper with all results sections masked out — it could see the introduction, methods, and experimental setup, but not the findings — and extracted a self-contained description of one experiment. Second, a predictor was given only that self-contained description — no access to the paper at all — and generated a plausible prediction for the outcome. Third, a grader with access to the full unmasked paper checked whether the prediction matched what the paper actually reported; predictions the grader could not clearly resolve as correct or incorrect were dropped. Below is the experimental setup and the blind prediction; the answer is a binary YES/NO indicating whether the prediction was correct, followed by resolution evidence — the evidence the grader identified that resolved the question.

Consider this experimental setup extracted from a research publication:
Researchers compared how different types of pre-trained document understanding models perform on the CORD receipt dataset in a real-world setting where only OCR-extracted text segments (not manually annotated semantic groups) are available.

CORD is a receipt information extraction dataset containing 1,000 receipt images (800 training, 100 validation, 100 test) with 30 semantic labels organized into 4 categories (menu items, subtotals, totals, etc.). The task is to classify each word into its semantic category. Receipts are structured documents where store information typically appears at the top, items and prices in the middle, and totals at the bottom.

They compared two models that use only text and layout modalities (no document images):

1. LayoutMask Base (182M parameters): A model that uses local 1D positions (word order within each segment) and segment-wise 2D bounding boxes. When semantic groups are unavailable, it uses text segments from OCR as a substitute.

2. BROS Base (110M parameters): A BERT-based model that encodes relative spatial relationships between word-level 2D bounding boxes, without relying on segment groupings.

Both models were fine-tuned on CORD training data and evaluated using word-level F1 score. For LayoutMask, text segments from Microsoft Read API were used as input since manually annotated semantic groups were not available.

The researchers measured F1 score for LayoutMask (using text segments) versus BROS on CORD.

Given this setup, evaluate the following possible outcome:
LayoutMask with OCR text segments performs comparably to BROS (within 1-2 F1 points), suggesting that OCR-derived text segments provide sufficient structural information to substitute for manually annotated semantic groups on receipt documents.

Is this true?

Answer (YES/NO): NO